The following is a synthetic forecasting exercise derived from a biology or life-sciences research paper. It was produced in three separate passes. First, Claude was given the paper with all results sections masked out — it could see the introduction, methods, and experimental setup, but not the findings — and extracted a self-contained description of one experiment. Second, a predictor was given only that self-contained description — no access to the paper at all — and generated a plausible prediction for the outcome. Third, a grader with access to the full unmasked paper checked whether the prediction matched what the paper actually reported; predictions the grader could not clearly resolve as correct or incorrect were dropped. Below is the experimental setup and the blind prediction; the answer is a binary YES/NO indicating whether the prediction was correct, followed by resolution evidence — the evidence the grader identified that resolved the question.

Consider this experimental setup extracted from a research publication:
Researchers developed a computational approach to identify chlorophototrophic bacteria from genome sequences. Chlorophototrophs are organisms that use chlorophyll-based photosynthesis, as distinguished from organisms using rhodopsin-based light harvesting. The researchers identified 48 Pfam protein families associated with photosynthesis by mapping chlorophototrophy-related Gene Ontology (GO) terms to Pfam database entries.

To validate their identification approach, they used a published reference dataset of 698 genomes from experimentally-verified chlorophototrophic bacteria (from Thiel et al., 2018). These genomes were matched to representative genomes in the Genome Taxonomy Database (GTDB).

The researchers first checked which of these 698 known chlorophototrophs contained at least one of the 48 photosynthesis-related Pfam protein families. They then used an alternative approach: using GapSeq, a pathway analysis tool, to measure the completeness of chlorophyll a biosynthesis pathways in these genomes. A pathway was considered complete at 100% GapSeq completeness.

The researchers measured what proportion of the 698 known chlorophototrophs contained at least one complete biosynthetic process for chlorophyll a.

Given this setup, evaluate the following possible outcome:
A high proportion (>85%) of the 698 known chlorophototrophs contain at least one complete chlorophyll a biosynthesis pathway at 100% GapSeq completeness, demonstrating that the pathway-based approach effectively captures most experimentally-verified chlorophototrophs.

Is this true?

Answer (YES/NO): YES